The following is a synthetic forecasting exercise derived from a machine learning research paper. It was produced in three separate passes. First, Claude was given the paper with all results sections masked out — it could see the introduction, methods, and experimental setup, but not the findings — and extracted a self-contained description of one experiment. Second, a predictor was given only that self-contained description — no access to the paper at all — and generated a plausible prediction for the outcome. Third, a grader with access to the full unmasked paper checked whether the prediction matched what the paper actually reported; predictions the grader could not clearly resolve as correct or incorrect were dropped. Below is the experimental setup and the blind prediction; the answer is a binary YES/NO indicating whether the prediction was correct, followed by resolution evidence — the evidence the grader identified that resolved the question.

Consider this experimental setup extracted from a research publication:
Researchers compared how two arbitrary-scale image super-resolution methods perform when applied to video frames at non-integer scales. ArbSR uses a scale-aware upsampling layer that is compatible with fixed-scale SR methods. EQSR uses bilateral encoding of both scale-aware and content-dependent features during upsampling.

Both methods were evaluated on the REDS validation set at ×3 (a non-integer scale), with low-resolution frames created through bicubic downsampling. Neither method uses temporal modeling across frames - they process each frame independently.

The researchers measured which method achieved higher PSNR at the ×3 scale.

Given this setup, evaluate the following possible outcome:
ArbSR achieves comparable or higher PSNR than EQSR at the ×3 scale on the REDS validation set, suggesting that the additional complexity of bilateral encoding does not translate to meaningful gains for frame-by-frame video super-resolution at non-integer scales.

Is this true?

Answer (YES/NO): NO